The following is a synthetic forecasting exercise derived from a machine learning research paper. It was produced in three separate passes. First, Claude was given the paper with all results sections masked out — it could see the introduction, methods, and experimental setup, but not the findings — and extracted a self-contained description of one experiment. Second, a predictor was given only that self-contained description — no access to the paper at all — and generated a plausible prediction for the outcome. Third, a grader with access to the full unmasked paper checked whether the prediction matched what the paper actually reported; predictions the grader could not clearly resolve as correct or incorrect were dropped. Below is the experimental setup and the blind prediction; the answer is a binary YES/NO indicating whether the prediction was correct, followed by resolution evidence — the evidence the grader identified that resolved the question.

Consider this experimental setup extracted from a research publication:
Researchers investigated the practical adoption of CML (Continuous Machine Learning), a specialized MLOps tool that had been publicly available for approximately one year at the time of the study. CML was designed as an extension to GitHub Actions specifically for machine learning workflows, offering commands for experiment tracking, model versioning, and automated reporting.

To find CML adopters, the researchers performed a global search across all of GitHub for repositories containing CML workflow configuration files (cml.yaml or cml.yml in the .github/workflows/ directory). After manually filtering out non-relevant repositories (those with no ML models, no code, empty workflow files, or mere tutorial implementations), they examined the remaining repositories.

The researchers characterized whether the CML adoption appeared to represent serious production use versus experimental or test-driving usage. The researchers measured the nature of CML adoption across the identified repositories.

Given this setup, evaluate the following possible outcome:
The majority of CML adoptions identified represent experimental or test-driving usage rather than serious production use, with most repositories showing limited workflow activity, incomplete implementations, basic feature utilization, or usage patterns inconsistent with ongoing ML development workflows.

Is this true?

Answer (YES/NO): YES